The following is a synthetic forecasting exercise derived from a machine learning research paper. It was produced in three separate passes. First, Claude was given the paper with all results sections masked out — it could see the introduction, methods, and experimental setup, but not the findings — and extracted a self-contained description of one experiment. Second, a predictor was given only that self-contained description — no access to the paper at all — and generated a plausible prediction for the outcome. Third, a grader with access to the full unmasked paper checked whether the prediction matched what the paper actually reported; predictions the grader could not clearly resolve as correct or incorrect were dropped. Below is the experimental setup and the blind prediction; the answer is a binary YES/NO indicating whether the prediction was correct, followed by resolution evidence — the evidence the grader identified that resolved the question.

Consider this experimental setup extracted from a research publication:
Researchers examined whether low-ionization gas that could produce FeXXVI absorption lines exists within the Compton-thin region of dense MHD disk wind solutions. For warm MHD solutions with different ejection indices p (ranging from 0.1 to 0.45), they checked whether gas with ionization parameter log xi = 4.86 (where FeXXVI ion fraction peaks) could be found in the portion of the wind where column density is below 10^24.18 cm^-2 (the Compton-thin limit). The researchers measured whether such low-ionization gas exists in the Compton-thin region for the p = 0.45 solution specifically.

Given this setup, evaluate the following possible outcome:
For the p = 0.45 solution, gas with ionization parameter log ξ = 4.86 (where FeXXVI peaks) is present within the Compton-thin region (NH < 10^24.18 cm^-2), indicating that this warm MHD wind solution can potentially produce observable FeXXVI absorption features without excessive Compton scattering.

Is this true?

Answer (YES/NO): NO